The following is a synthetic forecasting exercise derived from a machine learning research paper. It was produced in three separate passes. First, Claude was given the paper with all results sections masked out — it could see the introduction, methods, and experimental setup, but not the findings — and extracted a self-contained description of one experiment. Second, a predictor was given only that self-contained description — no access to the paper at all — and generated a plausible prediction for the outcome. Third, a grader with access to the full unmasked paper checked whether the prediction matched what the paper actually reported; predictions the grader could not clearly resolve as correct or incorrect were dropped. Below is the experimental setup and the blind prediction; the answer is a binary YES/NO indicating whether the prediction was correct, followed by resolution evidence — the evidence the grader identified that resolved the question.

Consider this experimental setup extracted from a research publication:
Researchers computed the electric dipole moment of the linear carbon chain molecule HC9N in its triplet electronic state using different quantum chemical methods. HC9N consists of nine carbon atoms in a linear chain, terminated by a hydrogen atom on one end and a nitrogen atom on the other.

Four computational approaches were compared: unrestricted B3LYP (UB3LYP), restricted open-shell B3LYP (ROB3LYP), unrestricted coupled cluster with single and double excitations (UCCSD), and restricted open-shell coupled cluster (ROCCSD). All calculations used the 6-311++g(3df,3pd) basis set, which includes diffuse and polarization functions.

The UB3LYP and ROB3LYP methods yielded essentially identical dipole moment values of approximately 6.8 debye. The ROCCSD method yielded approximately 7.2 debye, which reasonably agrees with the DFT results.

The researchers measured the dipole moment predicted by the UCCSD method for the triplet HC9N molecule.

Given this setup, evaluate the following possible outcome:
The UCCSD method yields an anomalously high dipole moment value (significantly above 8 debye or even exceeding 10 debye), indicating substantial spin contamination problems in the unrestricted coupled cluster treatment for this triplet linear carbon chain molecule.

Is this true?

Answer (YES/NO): NO